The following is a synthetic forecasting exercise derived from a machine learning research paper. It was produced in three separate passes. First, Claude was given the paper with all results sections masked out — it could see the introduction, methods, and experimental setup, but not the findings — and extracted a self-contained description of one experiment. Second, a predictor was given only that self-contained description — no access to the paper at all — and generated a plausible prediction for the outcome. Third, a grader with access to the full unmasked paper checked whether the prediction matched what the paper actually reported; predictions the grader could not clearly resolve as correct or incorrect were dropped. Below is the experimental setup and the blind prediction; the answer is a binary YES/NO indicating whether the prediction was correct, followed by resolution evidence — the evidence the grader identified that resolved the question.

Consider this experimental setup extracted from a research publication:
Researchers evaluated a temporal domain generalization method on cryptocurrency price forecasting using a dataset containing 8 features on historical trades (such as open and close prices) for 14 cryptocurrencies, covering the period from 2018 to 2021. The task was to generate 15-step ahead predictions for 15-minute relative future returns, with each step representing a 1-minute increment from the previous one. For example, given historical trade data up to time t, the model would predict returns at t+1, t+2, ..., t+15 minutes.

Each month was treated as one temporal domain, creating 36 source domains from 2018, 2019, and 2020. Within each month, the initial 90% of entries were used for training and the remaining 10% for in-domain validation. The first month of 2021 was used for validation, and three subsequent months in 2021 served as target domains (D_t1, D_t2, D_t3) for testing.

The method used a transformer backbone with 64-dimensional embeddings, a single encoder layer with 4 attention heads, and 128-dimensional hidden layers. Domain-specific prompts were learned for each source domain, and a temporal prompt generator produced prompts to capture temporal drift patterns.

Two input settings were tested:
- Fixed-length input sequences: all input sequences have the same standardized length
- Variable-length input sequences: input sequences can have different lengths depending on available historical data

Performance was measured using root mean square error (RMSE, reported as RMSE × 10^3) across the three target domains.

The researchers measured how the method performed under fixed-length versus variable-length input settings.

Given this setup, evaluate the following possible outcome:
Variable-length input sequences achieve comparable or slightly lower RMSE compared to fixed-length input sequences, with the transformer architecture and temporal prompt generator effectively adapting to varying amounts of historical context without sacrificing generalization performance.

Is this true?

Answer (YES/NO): NO